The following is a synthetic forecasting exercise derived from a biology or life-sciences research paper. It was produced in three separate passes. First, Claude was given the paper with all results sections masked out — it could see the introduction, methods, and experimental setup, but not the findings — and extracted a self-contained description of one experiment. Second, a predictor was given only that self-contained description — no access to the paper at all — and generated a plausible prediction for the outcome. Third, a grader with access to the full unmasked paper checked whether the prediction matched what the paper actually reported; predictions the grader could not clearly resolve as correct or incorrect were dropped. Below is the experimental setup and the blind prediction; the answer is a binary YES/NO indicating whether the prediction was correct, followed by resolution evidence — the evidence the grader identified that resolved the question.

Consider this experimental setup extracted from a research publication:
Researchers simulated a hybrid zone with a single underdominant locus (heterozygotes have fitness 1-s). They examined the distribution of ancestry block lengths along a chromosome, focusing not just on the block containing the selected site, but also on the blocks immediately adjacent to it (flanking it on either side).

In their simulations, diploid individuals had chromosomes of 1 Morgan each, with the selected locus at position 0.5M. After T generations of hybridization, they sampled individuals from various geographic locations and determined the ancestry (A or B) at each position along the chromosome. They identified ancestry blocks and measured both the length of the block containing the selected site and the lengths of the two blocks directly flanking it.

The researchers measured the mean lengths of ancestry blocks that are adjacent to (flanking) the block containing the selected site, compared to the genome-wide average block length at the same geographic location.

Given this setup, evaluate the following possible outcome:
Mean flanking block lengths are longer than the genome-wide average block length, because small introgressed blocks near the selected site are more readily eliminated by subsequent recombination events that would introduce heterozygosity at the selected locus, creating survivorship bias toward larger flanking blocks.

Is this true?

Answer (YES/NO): NO